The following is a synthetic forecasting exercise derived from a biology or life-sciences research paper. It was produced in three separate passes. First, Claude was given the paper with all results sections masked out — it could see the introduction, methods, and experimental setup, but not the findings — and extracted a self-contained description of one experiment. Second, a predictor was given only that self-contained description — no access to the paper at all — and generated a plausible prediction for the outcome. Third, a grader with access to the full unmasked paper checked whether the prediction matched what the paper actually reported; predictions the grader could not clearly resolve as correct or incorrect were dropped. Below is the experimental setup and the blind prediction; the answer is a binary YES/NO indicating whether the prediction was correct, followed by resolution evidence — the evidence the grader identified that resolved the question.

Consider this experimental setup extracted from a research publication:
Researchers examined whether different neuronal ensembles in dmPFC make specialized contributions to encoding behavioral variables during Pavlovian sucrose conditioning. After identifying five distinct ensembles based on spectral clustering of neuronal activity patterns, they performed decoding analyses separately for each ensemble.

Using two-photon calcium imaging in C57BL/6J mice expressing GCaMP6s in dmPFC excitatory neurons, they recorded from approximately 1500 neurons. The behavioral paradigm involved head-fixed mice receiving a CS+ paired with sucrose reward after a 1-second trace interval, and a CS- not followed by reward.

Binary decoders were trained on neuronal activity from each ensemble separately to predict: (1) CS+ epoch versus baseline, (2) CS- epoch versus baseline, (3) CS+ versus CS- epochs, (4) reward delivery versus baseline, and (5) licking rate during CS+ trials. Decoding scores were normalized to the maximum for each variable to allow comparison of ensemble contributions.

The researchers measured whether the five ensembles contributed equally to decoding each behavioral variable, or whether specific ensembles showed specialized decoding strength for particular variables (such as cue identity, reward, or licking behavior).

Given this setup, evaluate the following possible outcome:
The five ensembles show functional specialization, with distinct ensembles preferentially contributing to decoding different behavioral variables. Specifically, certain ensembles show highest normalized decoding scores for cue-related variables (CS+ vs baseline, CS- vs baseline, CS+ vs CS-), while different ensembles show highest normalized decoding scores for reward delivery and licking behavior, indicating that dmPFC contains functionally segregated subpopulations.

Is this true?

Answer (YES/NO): YES